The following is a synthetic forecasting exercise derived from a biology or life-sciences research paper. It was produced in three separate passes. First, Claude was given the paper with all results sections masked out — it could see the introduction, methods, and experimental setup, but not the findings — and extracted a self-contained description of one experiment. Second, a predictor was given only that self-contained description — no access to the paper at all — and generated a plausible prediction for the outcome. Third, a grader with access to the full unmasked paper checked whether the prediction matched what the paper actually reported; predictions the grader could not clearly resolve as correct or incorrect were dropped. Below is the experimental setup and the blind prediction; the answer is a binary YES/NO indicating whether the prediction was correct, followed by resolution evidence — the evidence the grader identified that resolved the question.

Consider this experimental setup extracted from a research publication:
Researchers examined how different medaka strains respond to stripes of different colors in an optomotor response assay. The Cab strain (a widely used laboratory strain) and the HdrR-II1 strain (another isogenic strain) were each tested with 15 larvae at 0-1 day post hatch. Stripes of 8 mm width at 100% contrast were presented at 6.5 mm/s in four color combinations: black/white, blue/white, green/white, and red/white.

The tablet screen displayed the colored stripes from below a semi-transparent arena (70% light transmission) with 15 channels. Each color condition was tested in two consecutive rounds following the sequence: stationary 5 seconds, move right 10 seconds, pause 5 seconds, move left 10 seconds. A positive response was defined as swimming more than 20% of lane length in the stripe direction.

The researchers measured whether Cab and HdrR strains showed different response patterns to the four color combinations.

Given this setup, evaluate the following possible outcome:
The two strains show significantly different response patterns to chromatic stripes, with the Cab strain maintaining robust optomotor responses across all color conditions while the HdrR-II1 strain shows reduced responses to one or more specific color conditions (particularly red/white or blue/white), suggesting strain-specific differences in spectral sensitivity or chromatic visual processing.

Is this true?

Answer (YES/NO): NO